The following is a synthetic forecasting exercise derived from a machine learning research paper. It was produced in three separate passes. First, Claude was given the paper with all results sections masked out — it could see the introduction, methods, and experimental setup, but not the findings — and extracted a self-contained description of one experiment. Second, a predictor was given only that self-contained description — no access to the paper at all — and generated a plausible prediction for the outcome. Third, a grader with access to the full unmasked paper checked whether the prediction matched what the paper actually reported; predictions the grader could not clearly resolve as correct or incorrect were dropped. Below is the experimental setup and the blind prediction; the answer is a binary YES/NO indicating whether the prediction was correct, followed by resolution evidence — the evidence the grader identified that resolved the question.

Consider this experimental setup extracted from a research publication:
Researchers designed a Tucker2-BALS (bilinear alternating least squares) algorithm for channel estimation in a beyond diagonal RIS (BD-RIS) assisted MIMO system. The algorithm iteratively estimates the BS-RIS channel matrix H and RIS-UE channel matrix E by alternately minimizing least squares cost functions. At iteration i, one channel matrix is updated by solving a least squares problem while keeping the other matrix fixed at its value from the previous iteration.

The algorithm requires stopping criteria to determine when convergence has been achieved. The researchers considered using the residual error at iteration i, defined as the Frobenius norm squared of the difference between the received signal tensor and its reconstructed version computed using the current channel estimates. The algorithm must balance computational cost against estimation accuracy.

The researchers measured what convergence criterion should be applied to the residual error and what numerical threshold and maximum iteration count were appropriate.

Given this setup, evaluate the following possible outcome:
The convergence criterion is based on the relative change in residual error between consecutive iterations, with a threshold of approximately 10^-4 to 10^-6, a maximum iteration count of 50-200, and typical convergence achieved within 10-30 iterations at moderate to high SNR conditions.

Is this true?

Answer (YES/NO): NO